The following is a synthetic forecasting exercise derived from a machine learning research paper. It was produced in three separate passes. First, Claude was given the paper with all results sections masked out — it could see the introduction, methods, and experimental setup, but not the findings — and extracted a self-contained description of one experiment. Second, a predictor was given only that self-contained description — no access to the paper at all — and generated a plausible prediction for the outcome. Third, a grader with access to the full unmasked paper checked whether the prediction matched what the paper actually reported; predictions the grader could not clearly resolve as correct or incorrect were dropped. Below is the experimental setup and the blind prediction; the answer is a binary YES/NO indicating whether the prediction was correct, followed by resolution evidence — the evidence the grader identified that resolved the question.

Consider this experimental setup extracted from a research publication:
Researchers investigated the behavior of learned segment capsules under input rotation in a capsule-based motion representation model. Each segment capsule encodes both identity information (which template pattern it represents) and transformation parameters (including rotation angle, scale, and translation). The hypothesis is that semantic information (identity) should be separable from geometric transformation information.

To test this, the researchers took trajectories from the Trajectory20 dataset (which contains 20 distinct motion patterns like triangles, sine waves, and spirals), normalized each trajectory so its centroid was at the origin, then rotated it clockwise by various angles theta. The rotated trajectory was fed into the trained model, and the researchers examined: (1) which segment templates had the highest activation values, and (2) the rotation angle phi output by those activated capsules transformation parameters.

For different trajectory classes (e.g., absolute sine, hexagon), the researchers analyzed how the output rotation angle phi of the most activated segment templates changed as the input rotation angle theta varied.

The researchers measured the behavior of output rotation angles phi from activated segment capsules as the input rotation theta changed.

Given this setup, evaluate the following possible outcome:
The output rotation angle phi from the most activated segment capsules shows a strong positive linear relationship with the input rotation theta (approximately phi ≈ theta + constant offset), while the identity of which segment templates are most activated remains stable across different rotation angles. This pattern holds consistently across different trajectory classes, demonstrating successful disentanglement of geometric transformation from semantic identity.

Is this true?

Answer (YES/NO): NO